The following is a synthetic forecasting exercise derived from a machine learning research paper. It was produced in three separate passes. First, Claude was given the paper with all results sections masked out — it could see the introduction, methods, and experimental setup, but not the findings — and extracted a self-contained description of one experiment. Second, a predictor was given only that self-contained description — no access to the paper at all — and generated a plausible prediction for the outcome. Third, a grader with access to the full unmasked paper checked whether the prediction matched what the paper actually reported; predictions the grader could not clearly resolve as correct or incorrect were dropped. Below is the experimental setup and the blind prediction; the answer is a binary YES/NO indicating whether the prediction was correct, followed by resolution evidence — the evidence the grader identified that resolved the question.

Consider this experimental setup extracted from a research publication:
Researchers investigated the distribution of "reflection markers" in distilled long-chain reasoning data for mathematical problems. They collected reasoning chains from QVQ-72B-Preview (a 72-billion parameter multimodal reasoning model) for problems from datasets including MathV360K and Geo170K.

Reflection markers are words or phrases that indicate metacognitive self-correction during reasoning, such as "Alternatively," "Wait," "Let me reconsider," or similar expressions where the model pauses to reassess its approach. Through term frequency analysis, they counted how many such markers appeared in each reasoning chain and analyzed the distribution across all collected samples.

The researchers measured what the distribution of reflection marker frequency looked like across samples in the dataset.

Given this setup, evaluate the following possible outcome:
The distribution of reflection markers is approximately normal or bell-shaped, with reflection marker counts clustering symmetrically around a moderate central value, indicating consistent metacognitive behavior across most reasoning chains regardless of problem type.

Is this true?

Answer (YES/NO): NO